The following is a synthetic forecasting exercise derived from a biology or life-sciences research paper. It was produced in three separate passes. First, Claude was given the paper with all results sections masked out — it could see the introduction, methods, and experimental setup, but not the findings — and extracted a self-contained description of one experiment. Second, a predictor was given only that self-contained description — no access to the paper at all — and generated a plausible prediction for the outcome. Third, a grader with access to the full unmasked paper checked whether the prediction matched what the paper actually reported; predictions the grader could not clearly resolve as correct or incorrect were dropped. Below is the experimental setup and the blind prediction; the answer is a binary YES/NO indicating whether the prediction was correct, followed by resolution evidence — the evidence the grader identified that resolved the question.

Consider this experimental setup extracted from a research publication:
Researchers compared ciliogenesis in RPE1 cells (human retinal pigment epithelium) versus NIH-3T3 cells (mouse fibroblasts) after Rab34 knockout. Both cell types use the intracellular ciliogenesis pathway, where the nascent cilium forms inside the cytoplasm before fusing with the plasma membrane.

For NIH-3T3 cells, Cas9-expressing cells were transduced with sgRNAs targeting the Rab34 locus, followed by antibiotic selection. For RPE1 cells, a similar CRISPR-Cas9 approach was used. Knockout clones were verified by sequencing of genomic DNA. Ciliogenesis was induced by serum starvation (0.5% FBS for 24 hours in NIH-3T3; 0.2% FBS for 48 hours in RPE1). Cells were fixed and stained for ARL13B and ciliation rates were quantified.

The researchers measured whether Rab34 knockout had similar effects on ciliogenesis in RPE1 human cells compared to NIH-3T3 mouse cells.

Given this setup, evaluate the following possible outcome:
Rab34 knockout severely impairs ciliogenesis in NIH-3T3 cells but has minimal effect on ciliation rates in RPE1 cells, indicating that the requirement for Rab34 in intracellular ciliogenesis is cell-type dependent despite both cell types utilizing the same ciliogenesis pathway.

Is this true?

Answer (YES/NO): NO